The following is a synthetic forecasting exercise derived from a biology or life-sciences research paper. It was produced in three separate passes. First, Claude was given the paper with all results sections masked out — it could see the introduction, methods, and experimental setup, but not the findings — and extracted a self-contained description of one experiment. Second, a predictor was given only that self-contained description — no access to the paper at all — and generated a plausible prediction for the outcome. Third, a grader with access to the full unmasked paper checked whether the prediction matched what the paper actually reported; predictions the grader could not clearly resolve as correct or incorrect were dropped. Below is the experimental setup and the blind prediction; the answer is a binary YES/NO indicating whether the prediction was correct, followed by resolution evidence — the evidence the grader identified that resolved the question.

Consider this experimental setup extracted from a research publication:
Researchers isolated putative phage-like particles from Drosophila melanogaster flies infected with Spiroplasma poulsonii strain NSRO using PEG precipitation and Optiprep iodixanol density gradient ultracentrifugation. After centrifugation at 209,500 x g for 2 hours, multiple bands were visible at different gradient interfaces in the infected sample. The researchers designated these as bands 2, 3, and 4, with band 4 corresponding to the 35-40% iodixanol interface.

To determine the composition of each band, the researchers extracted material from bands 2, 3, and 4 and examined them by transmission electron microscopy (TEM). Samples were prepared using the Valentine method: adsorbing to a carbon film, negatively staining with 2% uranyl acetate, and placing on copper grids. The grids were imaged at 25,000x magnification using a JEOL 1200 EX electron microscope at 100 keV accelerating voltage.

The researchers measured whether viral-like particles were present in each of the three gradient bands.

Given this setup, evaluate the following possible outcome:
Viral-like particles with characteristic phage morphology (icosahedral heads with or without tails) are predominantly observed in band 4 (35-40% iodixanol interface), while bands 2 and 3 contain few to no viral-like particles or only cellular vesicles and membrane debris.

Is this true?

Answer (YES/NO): YES